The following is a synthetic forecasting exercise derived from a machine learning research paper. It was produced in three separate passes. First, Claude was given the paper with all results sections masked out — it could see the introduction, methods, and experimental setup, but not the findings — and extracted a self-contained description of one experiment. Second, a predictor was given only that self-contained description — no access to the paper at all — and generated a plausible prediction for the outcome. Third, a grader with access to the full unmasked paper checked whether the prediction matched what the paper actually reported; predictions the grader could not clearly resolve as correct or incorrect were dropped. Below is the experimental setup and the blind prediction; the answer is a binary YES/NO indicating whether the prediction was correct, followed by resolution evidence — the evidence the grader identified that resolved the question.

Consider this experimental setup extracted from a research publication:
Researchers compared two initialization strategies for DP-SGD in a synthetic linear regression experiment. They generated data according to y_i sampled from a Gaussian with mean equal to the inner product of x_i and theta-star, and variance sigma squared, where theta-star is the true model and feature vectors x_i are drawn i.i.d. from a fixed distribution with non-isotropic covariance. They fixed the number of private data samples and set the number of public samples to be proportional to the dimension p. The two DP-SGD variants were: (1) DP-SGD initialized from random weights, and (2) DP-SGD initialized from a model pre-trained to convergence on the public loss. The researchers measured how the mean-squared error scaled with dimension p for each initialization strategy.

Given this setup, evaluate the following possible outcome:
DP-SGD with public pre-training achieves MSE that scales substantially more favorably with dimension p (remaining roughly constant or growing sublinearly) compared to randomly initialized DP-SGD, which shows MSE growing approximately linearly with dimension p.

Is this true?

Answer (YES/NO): YES